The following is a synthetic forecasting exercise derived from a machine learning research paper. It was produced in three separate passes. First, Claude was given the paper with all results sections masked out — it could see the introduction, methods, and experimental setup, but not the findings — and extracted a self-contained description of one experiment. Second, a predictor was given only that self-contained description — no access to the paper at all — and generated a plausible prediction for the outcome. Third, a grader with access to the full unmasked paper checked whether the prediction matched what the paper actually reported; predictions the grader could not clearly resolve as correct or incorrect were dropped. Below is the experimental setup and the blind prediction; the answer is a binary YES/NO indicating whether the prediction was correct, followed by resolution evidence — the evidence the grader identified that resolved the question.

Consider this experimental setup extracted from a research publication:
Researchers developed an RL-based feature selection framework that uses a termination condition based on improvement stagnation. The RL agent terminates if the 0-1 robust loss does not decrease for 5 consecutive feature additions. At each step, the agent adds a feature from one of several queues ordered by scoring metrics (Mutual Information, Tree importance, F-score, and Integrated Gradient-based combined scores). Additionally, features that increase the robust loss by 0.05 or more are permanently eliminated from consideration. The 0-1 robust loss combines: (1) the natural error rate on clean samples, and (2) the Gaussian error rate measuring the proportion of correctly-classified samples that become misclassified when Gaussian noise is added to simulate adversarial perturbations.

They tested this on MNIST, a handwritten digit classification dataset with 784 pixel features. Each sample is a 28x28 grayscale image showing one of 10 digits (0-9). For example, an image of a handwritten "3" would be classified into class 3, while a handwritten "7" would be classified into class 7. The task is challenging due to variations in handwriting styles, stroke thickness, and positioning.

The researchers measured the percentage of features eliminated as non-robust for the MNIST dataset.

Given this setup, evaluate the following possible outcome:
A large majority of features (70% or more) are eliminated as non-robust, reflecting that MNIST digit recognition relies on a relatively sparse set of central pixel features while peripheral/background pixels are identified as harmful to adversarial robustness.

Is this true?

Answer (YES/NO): NO